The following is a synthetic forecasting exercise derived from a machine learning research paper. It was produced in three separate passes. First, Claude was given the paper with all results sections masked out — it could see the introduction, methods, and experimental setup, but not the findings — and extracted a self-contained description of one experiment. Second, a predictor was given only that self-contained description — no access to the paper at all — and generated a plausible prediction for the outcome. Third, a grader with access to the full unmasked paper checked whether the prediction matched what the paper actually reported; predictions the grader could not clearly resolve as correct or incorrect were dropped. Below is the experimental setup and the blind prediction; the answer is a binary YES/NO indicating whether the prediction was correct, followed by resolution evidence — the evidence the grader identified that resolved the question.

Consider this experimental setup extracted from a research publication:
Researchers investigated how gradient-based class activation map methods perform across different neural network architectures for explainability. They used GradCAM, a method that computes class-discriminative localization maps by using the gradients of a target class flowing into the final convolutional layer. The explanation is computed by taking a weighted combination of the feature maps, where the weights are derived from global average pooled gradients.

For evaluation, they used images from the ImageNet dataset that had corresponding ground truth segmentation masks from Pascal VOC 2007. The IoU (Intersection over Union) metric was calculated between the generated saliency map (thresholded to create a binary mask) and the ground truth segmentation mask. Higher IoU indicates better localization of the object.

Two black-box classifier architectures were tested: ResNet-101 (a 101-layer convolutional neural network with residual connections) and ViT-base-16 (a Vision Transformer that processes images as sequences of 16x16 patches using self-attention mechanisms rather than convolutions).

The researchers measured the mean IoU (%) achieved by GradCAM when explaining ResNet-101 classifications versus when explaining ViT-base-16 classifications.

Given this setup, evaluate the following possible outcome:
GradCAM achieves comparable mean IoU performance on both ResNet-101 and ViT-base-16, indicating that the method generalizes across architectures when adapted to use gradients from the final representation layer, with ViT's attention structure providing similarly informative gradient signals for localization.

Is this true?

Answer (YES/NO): NO